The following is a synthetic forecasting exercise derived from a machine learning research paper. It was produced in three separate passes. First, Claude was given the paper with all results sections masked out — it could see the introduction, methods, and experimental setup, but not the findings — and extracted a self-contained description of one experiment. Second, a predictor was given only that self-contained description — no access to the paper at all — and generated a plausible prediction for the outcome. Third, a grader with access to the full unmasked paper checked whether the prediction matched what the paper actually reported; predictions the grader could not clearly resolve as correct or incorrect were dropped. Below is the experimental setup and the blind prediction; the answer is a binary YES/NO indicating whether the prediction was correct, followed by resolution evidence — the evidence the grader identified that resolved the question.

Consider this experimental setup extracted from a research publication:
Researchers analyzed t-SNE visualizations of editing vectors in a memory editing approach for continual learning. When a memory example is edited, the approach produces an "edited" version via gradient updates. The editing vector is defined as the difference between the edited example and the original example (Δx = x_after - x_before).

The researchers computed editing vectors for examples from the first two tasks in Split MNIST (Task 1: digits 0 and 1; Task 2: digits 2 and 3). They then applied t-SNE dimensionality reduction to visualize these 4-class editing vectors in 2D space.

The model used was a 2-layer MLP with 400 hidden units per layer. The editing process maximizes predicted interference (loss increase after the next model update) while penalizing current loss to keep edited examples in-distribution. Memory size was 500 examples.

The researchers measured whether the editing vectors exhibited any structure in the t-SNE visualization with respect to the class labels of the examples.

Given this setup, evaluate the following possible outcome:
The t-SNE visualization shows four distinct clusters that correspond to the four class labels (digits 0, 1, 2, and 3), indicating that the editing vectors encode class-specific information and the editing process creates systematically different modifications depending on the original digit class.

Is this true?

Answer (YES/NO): YES